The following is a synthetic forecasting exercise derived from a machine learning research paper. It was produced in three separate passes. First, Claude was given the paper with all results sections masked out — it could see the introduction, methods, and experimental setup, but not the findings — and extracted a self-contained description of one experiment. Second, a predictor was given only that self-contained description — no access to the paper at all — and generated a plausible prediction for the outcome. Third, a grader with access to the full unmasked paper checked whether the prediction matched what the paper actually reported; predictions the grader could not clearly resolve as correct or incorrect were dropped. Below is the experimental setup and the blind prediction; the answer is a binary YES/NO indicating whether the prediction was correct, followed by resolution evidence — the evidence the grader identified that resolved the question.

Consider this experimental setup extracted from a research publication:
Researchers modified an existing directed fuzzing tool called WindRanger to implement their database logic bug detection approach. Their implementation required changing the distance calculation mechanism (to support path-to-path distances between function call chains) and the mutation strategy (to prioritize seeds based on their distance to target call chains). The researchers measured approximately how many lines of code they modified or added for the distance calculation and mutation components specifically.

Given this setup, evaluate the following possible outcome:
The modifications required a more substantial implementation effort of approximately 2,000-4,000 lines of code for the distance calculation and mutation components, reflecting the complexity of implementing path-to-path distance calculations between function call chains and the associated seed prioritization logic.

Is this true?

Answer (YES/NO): NO